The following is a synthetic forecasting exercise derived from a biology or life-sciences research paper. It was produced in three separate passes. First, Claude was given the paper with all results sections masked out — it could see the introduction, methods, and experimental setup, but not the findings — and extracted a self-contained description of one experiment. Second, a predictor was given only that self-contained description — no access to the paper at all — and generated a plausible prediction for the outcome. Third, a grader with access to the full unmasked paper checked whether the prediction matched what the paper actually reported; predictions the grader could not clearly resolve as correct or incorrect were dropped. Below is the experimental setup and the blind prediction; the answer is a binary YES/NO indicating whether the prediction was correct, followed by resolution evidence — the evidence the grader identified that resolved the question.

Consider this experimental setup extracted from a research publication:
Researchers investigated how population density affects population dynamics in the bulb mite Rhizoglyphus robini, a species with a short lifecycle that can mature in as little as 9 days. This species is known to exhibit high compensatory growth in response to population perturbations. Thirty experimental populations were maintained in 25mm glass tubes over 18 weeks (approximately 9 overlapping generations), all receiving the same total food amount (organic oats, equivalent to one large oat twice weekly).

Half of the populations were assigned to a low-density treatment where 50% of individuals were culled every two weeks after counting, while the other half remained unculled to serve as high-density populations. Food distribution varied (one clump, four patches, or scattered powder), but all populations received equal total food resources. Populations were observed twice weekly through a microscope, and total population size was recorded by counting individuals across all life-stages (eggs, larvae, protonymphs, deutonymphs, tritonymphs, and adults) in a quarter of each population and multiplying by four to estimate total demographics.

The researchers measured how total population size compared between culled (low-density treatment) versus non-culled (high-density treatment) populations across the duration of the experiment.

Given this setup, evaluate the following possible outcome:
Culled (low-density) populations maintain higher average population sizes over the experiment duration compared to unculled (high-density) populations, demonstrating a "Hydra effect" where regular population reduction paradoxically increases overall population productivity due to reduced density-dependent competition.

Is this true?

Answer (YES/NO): YES